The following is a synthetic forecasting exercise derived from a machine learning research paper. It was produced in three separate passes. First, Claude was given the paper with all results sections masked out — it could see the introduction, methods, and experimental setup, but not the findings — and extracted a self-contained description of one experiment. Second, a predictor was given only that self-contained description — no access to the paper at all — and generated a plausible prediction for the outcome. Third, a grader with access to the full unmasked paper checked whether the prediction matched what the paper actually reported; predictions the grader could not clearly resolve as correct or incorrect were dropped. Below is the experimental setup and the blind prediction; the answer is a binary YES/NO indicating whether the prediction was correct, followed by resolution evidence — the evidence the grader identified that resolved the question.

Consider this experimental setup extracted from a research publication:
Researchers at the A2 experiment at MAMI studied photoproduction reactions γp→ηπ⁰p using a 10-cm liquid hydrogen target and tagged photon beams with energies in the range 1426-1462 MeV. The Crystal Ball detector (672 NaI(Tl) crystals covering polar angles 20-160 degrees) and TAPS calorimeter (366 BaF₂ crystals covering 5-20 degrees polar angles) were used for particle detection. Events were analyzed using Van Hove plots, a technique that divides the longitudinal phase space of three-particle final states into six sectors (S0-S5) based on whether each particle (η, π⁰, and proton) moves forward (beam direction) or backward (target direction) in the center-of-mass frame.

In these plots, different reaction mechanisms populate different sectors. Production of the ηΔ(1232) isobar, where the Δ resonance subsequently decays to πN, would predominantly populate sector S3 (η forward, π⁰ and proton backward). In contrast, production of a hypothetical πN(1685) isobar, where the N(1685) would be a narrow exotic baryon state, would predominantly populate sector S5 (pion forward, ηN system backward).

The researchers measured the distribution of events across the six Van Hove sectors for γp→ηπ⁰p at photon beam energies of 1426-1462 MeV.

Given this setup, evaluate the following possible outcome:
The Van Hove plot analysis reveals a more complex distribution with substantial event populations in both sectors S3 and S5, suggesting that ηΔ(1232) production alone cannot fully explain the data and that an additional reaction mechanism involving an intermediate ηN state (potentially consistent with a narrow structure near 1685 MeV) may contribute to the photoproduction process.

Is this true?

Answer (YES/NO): NO